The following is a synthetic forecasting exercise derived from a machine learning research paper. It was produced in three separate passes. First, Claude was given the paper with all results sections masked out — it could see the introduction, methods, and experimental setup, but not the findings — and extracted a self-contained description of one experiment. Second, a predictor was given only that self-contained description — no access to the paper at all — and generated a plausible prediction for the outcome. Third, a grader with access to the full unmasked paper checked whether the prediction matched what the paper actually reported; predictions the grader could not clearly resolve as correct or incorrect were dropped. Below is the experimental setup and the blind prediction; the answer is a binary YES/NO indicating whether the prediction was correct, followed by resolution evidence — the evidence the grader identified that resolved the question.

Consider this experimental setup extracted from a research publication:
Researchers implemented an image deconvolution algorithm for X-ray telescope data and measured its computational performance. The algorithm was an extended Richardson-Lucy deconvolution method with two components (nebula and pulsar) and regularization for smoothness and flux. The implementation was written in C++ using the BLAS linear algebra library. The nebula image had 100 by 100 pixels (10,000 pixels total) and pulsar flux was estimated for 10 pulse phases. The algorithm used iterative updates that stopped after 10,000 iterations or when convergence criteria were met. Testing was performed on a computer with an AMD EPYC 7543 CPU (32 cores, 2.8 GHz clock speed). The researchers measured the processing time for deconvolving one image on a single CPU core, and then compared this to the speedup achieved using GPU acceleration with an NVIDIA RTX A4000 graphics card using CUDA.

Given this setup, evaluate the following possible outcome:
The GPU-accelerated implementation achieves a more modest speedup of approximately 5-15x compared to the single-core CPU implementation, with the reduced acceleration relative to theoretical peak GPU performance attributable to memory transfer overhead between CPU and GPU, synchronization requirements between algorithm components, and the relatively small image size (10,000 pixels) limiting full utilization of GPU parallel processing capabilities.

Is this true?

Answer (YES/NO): NO